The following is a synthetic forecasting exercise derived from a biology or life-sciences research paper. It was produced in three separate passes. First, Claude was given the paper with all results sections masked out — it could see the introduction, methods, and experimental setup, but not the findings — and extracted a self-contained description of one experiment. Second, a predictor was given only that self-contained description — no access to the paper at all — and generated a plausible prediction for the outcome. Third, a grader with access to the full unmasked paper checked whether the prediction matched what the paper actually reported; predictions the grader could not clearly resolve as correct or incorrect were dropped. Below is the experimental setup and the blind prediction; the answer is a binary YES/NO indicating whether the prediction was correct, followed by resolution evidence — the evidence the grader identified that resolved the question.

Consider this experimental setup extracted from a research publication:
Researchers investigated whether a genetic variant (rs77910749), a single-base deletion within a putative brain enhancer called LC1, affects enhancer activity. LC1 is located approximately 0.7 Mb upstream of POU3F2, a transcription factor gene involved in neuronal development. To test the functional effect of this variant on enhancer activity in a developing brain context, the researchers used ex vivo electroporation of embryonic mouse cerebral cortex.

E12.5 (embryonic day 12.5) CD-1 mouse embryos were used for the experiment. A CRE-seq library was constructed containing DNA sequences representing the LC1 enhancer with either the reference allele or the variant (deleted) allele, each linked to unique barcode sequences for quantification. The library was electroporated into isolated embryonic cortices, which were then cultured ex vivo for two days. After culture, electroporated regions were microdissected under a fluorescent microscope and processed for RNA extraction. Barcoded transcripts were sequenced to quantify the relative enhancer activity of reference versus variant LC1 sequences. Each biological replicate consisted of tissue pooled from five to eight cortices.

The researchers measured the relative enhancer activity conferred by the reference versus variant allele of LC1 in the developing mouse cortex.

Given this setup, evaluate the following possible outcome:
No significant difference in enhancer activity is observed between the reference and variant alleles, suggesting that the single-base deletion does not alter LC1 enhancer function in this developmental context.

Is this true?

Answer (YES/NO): NO